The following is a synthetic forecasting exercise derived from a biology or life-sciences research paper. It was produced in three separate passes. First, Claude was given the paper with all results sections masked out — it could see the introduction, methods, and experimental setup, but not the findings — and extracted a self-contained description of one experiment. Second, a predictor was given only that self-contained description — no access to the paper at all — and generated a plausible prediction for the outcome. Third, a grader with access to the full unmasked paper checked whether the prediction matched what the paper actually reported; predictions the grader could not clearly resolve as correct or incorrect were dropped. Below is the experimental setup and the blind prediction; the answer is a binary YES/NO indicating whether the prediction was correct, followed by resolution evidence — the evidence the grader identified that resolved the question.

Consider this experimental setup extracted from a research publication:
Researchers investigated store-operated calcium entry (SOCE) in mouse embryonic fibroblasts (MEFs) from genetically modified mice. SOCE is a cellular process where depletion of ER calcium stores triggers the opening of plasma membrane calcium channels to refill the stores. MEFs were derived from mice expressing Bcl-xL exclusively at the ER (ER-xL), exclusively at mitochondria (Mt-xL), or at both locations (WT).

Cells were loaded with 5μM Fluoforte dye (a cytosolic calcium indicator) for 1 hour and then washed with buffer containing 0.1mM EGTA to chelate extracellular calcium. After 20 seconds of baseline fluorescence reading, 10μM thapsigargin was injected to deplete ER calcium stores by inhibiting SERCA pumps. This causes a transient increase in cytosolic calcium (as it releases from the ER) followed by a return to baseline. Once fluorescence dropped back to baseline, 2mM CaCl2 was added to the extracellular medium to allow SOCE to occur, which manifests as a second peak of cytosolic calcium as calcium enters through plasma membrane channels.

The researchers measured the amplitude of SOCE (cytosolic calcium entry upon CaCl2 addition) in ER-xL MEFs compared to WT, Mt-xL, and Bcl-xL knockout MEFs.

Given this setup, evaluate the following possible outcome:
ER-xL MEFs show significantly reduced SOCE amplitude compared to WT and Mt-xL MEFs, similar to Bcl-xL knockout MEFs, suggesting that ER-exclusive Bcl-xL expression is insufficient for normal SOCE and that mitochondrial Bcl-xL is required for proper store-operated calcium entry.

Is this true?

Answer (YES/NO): NO